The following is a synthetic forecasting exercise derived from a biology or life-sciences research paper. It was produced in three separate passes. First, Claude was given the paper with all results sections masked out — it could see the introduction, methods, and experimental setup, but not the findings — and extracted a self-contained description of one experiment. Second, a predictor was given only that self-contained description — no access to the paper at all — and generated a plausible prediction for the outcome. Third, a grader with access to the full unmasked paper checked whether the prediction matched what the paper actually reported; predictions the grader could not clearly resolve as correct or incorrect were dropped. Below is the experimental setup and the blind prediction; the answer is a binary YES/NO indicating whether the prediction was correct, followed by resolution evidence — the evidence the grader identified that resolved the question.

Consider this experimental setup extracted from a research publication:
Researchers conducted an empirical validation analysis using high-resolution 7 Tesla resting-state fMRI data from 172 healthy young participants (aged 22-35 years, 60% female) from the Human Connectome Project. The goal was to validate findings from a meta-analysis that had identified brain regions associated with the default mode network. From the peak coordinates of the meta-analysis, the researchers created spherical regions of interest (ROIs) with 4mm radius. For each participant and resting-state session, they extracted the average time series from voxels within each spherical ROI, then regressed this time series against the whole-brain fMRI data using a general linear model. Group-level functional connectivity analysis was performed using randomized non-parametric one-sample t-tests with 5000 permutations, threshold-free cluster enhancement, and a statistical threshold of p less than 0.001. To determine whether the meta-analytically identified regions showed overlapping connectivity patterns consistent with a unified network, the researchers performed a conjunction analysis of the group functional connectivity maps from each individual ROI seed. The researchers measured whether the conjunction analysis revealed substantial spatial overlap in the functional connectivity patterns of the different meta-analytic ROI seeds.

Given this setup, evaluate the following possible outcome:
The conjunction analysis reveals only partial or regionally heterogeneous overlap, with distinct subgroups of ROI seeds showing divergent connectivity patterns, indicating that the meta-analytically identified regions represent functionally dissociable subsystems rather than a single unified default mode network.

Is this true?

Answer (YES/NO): NO